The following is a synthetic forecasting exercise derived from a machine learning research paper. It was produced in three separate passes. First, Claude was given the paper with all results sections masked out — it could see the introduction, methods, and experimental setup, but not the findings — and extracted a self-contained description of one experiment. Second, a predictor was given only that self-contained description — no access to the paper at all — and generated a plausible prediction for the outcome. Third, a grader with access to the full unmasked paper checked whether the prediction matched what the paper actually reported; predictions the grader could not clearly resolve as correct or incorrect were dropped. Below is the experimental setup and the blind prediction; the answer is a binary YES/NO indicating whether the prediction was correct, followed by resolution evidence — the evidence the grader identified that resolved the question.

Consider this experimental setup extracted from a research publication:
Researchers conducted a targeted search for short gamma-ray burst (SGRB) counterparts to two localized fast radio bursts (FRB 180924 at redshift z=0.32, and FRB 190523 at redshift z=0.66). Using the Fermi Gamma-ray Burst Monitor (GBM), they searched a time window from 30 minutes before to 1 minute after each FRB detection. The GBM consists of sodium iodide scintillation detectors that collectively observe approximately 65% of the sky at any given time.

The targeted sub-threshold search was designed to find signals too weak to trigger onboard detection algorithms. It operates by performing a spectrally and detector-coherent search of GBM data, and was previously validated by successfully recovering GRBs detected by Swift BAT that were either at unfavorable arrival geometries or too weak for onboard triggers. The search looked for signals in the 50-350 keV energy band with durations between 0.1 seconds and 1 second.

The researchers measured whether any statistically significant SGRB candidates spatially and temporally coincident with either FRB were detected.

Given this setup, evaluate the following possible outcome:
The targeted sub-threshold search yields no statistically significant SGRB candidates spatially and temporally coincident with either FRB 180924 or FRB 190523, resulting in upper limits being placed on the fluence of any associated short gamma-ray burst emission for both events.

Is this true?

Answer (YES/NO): YES